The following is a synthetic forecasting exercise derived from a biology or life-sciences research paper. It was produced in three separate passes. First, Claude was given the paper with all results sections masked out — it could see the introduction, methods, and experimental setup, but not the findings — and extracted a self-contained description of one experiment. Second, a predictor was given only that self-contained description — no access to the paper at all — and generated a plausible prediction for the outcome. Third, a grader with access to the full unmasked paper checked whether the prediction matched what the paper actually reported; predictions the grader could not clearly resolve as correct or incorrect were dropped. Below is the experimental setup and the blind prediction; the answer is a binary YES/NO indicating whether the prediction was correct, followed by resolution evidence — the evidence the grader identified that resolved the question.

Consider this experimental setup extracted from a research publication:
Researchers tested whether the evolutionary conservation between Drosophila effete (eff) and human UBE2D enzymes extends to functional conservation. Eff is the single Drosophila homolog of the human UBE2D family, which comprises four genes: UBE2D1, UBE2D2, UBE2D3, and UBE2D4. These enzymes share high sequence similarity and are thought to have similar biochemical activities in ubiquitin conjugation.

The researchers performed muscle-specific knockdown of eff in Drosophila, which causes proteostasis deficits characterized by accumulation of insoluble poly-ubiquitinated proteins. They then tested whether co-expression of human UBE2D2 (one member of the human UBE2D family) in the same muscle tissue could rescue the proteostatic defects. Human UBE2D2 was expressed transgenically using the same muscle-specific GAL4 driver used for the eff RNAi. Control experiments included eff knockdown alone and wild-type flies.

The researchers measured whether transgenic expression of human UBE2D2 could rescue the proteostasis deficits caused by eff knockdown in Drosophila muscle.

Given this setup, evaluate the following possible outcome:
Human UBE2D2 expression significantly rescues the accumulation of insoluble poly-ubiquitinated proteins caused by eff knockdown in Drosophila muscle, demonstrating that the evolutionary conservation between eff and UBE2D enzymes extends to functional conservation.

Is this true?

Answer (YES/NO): NO